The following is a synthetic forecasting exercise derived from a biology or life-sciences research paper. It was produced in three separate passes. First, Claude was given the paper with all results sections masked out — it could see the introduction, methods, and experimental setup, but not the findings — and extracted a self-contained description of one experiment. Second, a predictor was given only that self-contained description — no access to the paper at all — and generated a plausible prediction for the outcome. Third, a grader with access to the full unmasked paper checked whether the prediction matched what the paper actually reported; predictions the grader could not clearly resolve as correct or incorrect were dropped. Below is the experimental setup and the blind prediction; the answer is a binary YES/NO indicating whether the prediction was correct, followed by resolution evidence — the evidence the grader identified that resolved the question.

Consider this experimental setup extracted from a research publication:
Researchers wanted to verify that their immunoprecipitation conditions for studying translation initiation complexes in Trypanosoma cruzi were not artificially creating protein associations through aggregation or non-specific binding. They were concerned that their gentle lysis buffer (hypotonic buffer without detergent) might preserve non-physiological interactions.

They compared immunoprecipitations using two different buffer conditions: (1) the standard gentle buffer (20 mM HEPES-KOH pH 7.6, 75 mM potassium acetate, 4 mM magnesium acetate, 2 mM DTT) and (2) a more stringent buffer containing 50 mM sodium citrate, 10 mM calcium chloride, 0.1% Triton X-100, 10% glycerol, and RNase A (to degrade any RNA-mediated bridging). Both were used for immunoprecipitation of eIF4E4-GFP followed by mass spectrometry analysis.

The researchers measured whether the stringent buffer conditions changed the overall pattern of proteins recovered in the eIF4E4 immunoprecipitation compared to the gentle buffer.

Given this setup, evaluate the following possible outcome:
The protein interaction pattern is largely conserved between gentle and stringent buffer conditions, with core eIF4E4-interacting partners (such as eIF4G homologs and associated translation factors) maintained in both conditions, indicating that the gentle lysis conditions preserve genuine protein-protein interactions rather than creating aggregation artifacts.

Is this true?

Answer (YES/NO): YES